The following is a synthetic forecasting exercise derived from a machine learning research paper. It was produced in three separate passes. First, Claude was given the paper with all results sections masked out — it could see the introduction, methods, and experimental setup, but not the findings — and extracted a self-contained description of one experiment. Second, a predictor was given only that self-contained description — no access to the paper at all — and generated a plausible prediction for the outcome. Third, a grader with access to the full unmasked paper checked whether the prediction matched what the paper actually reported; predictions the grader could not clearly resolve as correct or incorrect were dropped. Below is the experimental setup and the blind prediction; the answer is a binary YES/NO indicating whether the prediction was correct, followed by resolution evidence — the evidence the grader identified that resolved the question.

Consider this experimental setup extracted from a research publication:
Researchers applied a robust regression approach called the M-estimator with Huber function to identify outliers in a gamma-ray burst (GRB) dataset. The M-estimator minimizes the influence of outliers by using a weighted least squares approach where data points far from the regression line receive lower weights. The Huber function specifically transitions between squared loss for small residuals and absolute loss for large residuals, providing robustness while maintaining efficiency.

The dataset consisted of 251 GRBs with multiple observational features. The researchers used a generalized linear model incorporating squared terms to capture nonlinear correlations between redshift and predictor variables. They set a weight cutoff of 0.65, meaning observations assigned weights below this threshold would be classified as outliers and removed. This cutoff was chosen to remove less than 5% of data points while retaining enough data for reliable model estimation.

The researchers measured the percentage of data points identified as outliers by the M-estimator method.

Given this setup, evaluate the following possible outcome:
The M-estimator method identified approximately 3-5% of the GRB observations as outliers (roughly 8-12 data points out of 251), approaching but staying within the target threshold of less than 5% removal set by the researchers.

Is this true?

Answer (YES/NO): NO